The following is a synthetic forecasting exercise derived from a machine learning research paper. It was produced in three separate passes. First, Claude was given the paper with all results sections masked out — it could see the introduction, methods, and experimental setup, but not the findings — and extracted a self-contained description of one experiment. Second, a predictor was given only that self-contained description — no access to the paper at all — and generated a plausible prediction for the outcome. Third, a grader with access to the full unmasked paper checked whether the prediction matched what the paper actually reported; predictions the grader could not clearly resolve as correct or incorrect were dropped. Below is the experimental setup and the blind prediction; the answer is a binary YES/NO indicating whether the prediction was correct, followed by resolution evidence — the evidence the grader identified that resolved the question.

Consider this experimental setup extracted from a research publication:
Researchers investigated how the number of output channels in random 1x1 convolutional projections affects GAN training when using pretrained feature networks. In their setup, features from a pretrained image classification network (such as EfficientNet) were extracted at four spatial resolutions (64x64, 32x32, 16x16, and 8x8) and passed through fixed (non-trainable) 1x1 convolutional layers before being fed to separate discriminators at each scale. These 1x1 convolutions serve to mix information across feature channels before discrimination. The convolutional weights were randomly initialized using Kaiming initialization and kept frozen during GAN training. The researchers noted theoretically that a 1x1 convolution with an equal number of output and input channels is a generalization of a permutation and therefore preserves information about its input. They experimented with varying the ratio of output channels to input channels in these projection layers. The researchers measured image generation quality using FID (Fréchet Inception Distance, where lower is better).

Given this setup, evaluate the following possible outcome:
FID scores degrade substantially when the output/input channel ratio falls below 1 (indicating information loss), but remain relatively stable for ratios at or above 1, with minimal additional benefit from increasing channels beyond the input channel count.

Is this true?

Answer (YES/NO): NO